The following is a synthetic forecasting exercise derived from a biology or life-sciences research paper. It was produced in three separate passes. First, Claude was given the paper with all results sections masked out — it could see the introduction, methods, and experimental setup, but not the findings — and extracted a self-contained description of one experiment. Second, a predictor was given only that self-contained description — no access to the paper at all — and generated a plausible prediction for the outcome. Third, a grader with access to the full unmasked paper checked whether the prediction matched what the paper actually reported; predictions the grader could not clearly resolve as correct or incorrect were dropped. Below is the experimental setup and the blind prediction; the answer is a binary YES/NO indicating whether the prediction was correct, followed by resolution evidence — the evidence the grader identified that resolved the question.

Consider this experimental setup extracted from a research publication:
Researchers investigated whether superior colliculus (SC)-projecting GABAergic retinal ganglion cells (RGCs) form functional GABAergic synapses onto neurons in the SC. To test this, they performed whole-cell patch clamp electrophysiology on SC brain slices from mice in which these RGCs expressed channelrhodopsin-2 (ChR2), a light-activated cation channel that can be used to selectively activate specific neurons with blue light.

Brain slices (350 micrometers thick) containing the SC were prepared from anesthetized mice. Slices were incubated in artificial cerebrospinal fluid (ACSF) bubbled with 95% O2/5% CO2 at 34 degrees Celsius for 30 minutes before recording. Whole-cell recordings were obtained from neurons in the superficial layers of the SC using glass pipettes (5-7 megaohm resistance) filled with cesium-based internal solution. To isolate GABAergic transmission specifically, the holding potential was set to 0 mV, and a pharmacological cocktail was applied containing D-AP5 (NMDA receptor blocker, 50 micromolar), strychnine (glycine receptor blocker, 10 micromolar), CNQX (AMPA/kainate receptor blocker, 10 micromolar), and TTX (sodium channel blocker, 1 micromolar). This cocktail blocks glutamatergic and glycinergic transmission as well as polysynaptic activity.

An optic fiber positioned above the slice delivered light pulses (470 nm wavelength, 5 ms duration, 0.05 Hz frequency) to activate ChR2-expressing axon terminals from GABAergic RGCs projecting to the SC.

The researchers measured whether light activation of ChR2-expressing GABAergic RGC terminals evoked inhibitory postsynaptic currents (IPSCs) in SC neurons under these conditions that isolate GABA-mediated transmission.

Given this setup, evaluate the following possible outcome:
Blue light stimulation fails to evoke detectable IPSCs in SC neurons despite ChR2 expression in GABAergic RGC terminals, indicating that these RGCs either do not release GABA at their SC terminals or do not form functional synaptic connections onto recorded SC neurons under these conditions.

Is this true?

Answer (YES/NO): NO